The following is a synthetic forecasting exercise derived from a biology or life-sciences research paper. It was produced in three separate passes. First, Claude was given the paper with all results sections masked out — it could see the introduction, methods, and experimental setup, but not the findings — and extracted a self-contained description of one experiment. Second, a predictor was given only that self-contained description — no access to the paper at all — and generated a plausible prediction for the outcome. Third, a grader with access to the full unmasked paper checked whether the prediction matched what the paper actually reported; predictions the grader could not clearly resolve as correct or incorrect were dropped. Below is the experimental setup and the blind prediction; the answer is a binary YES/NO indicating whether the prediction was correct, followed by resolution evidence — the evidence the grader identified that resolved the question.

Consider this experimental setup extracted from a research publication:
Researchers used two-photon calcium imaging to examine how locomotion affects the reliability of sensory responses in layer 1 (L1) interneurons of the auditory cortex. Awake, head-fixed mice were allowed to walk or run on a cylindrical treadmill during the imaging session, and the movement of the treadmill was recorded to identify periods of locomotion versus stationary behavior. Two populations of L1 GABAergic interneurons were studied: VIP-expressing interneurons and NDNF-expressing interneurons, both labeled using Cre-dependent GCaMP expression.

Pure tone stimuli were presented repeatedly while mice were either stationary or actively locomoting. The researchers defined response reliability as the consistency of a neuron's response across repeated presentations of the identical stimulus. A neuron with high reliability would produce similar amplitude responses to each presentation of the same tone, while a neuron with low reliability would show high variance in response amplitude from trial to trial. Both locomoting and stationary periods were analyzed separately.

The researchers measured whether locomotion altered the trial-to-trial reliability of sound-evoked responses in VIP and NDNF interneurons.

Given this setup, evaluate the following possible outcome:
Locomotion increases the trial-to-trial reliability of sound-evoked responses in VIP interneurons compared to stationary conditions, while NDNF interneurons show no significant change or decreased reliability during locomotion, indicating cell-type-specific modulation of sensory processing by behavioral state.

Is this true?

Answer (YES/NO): NO